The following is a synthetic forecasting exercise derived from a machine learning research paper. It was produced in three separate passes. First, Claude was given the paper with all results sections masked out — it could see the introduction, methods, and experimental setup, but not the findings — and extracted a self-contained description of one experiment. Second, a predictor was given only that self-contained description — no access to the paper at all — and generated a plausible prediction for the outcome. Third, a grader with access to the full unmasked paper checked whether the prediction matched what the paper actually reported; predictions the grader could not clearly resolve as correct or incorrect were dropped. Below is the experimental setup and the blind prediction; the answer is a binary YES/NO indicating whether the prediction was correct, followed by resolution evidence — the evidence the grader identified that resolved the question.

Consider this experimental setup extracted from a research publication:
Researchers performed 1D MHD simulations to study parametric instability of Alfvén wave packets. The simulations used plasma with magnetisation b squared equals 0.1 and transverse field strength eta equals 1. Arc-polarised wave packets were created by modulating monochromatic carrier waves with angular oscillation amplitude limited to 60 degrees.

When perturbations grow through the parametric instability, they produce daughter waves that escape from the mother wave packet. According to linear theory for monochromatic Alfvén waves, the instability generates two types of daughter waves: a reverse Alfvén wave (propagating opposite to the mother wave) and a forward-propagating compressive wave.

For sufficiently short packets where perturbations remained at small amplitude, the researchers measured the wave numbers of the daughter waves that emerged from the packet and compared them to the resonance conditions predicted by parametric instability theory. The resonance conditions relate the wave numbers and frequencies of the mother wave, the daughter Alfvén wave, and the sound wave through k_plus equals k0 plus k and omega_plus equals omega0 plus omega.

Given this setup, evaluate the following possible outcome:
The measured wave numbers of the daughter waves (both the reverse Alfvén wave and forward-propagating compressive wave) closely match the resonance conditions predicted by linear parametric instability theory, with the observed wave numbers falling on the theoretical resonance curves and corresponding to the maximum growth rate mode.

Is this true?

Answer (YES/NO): NO